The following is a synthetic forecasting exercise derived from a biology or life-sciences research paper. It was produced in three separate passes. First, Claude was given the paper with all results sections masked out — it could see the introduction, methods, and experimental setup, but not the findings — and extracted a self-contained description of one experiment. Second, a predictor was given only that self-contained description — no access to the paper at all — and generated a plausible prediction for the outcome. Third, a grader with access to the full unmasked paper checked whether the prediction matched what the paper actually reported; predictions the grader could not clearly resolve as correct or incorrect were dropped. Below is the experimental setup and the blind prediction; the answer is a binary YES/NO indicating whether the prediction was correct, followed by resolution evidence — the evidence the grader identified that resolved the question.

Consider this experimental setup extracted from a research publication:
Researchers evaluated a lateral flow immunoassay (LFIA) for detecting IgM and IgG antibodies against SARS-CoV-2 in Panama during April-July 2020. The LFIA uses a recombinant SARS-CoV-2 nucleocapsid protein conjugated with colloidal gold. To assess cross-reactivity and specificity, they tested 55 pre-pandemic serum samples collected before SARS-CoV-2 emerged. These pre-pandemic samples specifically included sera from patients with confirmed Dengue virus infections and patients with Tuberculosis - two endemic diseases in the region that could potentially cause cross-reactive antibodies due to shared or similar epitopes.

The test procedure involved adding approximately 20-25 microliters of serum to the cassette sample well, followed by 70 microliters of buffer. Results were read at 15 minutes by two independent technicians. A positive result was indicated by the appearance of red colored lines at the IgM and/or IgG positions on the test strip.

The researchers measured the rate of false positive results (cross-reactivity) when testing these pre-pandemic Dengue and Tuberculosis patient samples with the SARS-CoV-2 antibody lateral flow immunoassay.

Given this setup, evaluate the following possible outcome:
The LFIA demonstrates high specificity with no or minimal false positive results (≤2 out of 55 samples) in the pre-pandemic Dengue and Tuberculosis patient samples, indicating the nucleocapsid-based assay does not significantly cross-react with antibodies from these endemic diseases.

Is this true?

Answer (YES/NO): YES